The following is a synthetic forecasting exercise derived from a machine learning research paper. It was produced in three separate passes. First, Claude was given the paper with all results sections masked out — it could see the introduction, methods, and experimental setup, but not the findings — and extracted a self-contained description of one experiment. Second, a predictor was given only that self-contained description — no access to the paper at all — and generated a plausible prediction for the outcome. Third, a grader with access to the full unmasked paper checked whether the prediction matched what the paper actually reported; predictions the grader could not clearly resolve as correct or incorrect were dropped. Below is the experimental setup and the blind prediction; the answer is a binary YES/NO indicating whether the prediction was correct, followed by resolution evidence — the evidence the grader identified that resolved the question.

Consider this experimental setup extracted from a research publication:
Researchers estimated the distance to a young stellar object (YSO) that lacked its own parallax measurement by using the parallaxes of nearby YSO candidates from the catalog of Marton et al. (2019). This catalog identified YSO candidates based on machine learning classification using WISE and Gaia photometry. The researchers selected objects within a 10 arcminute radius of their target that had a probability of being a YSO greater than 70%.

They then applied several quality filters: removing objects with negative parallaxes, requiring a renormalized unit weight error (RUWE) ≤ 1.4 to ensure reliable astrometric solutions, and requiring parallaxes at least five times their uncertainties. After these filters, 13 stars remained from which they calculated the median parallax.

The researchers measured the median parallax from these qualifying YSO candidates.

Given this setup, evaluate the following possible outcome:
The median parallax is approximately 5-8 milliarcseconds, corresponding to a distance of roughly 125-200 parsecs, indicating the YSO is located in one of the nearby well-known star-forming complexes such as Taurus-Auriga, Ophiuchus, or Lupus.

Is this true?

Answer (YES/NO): NO